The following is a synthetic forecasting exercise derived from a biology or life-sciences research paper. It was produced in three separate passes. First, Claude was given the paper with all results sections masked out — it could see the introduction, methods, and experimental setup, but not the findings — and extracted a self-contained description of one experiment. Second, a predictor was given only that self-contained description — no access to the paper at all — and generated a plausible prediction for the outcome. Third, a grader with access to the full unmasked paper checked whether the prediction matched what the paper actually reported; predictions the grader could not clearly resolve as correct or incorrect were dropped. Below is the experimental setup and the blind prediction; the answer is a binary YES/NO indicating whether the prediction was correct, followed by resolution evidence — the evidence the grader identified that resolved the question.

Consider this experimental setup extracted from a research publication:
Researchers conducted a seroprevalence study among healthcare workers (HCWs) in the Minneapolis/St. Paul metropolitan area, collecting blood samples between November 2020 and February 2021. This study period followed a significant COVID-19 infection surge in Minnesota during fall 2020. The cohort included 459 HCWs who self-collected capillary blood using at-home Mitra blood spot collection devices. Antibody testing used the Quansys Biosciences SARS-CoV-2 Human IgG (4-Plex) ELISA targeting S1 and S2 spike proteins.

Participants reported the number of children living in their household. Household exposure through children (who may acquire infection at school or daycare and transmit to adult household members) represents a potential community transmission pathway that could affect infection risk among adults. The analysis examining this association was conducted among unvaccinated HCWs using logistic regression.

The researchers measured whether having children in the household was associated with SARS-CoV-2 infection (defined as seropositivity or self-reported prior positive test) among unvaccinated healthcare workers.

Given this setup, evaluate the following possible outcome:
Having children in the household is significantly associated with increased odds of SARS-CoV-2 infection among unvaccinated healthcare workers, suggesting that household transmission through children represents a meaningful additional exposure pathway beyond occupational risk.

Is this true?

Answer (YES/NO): NO